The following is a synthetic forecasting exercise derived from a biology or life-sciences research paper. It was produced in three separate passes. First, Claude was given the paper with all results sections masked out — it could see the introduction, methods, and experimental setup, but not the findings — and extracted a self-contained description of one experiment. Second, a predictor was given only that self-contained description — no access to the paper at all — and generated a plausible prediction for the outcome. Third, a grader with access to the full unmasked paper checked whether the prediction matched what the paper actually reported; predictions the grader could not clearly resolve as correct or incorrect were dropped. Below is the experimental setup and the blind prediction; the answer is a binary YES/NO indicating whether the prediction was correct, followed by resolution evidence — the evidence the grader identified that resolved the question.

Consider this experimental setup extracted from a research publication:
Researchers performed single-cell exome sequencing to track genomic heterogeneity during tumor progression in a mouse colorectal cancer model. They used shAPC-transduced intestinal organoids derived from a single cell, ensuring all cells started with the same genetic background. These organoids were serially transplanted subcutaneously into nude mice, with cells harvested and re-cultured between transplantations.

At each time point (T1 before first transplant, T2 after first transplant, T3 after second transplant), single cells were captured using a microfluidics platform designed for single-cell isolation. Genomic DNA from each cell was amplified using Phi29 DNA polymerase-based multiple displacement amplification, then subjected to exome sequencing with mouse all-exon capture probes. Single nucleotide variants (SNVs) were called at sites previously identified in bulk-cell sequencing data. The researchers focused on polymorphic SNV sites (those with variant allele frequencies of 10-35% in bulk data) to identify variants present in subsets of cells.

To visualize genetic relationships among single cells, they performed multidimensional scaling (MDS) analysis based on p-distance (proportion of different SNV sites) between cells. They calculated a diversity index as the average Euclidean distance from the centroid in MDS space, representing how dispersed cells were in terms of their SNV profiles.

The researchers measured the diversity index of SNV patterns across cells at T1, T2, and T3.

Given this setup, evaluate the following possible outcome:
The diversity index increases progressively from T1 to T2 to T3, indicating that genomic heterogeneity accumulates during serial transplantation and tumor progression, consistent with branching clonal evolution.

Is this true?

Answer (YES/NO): NO